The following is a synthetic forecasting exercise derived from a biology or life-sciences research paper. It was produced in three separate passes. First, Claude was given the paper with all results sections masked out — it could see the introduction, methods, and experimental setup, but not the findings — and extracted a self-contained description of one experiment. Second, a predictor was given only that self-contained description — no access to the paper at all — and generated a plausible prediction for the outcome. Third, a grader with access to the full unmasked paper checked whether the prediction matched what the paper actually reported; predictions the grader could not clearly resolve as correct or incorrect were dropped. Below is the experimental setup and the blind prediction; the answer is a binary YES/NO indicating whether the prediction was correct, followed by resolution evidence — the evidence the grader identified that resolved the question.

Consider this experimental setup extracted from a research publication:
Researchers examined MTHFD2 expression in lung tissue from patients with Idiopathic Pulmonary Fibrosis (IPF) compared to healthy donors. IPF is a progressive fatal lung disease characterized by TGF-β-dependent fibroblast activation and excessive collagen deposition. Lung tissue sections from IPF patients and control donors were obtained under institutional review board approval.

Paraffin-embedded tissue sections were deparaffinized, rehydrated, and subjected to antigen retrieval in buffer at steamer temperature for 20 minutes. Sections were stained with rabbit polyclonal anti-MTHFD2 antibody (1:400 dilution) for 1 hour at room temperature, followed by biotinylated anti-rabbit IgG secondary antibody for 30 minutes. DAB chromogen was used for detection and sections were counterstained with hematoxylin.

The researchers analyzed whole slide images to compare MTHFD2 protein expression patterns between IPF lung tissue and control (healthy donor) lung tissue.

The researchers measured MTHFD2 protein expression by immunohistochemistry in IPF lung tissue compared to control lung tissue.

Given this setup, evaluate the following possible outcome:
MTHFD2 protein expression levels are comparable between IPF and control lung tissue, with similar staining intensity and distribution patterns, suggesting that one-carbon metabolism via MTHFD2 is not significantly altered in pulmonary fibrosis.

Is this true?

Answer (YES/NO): NO